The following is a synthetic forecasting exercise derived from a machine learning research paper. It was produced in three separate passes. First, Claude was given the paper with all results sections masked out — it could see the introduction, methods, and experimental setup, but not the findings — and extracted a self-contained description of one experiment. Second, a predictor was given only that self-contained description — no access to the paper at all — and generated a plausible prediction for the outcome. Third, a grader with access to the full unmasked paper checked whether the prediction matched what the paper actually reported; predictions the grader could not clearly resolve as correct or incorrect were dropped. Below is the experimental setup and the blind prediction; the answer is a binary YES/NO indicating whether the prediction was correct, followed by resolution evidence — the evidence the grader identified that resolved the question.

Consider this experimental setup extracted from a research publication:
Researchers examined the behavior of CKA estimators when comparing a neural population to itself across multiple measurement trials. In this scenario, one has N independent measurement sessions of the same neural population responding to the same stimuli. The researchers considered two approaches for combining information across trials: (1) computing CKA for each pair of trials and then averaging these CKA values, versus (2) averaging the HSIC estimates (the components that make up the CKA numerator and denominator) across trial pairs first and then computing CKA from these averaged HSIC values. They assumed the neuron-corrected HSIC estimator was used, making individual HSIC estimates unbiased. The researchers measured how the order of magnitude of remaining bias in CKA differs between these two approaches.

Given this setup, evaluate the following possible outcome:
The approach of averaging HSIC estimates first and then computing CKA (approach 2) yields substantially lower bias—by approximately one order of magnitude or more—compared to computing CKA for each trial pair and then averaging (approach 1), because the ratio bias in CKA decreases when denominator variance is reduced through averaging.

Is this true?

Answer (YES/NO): YES